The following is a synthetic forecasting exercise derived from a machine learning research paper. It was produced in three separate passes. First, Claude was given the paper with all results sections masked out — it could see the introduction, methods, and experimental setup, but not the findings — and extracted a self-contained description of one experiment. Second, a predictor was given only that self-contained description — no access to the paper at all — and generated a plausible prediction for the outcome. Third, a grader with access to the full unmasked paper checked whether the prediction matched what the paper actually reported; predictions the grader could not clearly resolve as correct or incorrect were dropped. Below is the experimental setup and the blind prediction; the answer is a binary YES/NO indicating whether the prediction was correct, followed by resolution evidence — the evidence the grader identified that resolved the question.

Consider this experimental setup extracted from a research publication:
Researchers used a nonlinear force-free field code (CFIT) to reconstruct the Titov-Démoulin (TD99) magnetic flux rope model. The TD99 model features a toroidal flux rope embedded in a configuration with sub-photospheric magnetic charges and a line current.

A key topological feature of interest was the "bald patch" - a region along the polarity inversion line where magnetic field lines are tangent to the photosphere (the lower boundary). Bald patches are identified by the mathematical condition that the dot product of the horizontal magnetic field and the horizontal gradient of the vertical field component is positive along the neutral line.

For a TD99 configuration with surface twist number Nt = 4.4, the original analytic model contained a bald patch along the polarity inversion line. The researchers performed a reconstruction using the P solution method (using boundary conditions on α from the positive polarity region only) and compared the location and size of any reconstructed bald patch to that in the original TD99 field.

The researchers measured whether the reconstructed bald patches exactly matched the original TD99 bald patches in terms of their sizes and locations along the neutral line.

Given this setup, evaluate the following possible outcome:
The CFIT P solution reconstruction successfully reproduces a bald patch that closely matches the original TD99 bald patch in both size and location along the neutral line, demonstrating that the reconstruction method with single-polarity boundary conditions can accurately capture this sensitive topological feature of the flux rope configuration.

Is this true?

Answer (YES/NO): NO